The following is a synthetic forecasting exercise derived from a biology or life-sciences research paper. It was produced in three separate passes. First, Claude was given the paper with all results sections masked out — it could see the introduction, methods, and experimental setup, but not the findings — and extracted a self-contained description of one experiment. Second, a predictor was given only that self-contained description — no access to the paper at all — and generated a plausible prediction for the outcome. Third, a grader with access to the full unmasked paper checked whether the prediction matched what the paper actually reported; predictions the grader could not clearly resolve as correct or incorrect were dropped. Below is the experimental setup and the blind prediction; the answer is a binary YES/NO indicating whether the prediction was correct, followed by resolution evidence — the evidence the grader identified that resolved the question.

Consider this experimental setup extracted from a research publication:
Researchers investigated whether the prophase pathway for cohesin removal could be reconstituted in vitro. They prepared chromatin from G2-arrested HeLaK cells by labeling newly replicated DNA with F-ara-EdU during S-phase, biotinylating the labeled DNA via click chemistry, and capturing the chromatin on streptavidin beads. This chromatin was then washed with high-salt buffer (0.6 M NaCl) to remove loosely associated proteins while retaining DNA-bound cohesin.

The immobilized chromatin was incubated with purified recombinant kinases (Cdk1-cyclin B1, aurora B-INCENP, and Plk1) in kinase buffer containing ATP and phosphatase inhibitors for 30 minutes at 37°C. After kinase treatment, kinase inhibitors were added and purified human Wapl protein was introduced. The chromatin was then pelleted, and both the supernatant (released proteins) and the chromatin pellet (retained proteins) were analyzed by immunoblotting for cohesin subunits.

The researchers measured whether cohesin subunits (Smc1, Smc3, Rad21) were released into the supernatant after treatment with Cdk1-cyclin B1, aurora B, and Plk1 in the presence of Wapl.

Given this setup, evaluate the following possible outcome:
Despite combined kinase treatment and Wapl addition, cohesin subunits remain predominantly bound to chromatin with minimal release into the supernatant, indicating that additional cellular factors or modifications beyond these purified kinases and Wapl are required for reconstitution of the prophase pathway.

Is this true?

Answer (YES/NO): YES